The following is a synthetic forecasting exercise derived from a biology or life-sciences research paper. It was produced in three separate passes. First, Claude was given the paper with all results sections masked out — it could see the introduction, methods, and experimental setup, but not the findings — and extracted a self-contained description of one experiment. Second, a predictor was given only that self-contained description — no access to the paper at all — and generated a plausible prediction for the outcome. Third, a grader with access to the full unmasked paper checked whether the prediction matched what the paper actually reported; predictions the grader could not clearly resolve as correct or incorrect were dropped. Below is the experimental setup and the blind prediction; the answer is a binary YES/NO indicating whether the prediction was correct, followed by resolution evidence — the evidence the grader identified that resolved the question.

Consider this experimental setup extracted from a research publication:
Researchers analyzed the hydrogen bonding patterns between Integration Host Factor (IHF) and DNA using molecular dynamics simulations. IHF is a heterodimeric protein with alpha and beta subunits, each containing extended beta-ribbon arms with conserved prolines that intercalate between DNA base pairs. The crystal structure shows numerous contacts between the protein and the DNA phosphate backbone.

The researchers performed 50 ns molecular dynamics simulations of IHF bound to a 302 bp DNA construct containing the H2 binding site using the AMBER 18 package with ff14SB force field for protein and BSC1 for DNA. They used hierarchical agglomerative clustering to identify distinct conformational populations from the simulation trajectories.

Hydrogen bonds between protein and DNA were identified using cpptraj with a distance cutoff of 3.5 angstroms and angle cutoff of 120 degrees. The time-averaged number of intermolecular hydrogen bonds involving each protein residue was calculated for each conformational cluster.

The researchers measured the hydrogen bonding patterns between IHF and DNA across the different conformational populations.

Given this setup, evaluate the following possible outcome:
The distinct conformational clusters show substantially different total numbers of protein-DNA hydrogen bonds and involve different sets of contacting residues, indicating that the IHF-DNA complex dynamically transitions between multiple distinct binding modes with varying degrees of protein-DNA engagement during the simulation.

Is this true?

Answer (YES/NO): YES